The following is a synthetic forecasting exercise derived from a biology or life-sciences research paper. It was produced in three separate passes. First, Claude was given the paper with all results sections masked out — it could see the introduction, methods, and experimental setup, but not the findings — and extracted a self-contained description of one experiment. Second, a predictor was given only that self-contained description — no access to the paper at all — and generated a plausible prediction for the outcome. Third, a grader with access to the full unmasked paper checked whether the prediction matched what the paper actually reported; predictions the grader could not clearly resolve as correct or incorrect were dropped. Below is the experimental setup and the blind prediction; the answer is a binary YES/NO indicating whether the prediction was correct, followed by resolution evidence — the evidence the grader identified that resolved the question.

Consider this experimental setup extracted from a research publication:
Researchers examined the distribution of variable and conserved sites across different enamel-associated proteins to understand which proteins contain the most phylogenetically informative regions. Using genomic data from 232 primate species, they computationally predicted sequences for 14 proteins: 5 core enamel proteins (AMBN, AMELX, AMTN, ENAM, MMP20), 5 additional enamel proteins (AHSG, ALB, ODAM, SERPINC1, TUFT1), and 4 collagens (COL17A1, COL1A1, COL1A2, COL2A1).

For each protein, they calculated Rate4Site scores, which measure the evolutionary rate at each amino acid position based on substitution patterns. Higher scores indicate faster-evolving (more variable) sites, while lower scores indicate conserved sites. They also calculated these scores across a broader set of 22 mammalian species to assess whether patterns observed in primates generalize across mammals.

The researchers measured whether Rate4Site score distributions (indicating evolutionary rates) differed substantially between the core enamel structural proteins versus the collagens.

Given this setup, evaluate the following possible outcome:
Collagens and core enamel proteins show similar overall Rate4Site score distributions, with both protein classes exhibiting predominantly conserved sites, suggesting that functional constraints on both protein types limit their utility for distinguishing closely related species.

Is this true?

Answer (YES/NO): NO